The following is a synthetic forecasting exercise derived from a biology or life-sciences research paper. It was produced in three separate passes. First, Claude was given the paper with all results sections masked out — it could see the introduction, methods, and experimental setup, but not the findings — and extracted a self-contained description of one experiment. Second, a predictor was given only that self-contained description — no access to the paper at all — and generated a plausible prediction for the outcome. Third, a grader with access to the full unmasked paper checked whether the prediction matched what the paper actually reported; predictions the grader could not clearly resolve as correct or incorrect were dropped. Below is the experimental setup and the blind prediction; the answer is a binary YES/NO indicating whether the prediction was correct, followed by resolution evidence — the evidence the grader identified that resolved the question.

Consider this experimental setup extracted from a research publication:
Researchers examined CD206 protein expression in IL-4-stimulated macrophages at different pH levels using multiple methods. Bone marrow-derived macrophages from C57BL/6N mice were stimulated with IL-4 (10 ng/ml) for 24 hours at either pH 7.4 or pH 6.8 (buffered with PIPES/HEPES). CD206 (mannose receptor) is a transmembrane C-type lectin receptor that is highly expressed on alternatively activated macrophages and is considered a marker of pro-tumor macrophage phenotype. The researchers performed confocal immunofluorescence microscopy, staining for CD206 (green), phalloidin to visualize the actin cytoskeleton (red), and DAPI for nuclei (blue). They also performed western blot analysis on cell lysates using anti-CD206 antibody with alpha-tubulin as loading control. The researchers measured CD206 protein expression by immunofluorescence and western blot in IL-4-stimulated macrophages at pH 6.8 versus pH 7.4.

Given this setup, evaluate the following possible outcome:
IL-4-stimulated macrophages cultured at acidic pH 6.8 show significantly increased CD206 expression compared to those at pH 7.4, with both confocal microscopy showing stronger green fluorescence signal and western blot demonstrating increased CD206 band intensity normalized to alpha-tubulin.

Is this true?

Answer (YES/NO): YES